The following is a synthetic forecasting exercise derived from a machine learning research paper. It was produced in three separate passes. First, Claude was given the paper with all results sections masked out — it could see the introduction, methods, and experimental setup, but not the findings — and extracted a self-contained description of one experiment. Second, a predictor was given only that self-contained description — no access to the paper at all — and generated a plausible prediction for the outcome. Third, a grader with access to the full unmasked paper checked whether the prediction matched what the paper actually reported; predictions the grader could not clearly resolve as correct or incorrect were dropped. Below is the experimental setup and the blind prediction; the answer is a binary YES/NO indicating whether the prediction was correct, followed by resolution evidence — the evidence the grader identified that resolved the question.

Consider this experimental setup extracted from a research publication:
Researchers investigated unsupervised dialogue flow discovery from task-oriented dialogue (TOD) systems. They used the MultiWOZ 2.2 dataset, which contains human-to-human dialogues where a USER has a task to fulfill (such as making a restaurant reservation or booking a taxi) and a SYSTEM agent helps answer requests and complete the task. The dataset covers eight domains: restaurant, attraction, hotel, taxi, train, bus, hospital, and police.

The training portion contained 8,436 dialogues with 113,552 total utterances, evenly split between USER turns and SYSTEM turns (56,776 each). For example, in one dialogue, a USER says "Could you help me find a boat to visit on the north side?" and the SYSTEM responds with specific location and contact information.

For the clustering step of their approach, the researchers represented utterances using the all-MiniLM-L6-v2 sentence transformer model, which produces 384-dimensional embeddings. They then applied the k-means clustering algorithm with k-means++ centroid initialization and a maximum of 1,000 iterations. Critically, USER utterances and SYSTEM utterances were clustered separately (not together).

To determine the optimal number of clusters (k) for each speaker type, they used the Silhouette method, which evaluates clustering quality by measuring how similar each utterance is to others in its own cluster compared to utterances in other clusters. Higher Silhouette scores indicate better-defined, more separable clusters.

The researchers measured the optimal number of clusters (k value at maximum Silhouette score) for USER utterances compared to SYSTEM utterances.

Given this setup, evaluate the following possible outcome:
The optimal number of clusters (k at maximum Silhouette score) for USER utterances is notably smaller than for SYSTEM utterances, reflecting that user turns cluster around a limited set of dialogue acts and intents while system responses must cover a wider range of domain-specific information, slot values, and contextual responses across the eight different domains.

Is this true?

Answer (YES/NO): NO